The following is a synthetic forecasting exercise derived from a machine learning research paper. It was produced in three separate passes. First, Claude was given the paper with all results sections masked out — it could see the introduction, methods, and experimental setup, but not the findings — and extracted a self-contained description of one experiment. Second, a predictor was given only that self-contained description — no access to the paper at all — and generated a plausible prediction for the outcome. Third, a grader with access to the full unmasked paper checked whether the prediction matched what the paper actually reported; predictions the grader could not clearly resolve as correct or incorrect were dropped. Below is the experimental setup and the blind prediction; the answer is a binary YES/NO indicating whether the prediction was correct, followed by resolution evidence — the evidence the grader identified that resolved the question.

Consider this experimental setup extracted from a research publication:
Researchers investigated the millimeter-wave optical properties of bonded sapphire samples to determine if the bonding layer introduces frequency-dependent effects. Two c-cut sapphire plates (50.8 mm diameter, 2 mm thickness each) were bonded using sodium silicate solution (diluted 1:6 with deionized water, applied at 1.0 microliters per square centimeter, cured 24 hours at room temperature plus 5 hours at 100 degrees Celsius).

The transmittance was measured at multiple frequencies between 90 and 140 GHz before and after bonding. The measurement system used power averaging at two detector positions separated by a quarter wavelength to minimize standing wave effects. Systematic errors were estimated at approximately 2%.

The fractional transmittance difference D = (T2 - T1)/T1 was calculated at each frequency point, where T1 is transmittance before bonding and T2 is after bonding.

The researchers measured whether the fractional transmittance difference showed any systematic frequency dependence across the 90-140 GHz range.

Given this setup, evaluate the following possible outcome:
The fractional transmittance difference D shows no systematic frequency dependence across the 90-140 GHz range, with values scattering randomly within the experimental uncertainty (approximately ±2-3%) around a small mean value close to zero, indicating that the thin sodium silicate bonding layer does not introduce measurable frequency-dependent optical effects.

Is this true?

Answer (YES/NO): YES